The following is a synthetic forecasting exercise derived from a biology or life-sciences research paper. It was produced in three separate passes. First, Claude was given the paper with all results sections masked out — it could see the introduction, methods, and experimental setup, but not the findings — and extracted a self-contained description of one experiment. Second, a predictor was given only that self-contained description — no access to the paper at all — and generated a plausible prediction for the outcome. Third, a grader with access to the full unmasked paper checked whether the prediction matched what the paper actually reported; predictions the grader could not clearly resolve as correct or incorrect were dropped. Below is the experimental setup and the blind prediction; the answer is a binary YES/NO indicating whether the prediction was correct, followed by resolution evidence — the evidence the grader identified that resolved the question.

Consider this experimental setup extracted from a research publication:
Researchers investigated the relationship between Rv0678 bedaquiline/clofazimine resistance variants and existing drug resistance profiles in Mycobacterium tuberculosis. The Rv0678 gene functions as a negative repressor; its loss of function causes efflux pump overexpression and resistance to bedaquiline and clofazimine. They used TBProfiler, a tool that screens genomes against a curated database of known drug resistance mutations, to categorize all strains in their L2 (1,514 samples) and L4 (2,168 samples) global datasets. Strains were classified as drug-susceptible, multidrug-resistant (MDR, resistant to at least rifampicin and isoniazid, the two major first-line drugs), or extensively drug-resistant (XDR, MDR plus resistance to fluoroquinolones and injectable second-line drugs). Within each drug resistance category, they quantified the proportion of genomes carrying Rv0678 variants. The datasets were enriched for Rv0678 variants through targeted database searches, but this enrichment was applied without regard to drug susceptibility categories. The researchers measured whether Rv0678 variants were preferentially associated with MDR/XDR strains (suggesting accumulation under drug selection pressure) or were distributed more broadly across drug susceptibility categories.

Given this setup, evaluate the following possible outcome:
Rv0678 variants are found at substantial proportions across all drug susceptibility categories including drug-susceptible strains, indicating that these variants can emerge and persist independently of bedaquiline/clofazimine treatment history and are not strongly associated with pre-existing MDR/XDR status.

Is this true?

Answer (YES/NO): NO